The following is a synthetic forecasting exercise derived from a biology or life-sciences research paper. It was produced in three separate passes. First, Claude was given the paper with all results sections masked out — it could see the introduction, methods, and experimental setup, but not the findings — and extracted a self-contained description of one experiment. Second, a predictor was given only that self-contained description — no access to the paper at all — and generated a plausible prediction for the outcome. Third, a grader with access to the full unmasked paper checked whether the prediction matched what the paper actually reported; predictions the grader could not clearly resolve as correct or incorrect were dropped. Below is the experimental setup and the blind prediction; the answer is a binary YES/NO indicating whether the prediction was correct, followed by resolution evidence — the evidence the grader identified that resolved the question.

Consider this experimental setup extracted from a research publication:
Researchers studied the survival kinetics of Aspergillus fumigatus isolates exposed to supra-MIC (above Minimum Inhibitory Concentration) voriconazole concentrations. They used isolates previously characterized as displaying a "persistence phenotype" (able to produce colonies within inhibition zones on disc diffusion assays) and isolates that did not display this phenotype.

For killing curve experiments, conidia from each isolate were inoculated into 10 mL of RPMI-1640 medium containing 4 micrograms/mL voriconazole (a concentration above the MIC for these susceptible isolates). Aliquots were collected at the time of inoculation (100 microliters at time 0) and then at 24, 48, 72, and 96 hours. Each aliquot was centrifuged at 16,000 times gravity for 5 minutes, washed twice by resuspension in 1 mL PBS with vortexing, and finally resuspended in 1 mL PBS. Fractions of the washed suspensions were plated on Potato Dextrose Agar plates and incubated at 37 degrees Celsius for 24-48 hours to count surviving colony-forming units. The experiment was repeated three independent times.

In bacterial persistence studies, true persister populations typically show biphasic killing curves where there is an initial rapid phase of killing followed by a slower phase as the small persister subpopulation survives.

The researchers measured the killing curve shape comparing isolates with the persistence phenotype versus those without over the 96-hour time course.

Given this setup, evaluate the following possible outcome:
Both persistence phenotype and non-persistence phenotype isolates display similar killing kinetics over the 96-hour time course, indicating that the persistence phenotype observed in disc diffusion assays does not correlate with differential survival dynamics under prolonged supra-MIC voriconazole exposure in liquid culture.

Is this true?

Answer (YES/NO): NO